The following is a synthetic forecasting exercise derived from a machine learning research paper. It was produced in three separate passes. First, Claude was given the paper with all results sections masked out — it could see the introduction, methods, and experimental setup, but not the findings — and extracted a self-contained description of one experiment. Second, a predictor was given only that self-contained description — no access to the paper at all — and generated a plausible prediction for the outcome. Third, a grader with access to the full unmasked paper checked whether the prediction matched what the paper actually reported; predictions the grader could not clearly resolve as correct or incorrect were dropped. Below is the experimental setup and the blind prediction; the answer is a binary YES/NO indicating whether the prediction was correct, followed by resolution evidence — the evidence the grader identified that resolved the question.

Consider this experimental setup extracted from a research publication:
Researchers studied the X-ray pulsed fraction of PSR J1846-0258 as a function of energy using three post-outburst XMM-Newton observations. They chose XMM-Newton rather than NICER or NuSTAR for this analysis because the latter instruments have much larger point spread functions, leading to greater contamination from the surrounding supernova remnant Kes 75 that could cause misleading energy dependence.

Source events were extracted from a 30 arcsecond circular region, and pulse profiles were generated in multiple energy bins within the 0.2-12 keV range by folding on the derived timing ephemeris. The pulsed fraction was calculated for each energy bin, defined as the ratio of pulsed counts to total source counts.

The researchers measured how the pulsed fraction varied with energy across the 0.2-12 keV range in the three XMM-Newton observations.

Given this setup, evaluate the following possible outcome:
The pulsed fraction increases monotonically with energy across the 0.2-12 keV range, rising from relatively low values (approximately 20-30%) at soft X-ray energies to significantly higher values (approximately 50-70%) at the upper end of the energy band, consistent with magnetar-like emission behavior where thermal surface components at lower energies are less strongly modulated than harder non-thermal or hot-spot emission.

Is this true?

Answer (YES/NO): NO